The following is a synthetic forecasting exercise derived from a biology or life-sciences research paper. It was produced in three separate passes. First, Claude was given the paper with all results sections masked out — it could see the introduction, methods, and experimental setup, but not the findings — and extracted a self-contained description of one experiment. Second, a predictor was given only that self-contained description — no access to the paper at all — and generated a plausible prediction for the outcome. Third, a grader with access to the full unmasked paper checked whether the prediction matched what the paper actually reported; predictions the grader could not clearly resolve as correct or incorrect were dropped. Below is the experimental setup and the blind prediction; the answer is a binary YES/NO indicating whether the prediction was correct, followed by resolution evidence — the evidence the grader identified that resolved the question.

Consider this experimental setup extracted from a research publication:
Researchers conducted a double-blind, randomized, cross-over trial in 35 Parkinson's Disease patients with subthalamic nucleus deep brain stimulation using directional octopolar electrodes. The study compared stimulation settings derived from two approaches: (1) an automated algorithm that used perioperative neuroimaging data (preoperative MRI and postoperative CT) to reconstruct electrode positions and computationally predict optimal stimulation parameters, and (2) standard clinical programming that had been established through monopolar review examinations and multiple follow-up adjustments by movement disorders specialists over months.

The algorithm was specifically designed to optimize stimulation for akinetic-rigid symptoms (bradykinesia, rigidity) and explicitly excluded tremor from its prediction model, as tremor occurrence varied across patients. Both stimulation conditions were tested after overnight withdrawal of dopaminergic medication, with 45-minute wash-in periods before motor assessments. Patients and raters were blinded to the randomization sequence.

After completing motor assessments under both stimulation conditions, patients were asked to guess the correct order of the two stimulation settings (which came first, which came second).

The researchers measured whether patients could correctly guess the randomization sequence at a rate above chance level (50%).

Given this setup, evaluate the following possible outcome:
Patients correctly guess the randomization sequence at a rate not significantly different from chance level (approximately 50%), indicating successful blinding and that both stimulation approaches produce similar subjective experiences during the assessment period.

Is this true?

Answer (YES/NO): YES